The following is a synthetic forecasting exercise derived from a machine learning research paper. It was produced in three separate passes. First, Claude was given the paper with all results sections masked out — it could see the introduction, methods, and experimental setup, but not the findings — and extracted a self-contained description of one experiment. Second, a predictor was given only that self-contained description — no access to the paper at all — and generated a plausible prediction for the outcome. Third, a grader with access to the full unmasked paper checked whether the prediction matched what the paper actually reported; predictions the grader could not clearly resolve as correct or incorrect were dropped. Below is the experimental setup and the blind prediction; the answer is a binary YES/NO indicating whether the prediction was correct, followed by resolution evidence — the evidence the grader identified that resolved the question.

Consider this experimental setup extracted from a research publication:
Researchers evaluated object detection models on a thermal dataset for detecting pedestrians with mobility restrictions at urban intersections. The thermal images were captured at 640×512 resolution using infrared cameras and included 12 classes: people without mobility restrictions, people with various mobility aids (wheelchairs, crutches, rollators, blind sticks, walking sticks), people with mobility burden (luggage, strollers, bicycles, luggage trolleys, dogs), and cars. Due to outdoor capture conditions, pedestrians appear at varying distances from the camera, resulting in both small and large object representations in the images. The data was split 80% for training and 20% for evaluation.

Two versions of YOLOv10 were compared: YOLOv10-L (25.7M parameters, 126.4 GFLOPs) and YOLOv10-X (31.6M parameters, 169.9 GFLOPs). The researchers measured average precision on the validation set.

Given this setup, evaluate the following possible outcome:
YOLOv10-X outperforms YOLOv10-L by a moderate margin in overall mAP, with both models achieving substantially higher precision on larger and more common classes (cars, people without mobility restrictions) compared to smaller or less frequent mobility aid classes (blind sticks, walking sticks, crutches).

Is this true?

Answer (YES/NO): NO